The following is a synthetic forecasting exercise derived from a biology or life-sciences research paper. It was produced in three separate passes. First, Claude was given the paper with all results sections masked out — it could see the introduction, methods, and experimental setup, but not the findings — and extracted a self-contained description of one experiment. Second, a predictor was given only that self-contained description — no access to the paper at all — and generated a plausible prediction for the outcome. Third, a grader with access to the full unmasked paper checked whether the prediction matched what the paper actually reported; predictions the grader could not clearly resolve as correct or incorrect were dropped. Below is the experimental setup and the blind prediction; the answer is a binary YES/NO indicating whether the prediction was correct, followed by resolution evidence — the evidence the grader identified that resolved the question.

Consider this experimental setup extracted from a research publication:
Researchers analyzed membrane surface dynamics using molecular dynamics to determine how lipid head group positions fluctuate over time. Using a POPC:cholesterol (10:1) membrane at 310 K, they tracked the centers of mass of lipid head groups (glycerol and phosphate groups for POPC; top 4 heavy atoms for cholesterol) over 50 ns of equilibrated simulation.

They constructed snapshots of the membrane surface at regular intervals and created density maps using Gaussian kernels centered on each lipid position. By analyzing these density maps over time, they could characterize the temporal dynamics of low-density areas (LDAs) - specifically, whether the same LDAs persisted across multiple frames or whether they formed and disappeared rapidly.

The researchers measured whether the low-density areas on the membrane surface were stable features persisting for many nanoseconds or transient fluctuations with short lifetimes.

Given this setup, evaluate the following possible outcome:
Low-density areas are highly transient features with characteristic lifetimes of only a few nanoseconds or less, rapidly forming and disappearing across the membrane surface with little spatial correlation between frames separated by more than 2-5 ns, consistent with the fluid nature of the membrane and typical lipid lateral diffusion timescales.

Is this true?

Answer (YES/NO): YES